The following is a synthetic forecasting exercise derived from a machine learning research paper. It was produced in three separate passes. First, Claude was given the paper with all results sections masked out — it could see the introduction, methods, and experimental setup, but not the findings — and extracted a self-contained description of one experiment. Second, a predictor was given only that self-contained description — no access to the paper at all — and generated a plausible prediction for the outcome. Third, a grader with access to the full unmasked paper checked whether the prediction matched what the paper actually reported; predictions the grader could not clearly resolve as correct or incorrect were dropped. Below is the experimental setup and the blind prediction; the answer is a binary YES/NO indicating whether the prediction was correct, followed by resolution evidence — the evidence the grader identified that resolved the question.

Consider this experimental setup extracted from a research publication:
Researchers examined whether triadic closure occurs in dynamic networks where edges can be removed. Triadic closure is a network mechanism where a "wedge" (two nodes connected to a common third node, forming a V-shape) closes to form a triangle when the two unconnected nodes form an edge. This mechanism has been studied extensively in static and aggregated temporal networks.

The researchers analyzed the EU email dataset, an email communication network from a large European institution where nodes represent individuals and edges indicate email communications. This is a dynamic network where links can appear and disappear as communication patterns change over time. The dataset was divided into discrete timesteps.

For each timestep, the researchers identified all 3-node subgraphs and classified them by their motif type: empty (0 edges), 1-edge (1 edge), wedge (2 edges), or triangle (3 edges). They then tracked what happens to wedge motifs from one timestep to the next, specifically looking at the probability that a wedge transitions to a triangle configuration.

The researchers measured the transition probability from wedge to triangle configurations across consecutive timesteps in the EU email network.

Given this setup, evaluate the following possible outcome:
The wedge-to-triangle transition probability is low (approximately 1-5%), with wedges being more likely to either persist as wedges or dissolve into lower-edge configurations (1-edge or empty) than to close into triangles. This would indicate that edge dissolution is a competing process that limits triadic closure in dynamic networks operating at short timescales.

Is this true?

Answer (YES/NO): NO